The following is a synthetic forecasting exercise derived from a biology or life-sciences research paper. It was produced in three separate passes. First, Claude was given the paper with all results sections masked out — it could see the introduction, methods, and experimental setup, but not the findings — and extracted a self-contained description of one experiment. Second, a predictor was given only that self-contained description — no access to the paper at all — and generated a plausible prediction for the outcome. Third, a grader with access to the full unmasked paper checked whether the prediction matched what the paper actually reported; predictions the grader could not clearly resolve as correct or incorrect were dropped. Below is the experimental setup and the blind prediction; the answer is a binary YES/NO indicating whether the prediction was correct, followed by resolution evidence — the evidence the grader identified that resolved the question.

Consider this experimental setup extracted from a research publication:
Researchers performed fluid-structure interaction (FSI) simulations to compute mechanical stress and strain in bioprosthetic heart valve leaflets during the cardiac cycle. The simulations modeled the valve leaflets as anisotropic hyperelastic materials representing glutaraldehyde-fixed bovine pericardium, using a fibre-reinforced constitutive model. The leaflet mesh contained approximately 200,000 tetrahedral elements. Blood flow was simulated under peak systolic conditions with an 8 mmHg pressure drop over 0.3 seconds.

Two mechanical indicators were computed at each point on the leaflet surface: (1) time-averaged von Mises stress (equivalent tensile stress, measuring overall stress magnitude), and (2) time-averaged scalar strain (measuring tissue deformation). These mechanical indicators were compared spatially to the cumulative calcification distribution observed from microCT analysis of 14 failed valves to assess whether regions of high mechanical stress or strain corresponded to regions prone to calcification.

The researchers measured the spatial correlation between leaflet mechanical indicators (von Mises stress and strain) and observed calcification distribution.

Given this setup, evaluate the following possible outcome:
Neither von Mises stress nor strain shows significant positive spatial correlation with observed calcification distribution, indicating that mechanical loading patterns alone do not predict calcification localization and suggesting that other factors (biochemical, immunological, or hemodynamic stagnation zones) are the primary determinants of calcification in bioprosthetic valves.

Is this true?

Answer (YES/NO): YES